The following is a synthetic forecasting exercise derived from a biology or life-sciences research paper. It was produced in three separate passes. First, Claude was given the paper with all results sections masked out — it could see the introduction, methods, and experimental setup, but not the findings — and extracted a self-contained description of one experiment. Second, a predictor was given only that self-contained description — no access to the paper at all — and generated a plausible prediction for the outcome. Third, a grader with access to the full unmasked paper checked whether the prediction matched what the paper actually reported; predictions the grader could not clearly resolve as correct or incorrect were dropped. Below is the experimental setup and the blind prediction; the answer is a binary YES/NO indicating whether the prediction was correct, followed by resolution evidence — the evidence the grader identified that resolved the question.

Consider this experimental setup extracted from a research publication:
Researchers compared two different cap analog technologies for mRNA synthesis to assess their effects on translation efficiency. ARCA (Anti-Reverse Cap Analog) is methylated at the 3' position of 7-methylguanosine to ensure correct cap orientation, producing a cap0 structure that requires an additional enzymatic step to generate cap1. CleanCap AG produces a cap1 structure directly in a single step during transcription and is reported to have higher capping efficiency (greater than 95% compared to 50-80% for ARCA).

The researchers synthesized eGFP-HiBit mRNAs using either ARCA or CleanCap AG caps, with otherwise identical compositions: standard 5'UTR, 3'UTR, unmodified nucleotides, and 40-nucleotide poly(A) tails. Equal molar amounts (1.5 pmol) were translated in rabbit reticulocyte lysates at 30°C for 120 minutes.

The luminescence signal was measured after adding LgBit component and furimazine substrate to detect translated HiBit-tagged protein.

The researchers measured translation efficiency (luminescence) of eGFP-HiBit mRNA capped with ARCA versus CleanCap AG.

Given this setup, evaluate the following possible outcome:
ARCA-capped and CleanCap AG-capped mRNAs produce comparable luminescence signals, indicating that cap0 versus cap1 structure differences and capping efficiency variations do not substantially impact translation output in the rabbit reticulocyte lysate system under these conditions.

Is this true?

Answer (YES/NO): YES